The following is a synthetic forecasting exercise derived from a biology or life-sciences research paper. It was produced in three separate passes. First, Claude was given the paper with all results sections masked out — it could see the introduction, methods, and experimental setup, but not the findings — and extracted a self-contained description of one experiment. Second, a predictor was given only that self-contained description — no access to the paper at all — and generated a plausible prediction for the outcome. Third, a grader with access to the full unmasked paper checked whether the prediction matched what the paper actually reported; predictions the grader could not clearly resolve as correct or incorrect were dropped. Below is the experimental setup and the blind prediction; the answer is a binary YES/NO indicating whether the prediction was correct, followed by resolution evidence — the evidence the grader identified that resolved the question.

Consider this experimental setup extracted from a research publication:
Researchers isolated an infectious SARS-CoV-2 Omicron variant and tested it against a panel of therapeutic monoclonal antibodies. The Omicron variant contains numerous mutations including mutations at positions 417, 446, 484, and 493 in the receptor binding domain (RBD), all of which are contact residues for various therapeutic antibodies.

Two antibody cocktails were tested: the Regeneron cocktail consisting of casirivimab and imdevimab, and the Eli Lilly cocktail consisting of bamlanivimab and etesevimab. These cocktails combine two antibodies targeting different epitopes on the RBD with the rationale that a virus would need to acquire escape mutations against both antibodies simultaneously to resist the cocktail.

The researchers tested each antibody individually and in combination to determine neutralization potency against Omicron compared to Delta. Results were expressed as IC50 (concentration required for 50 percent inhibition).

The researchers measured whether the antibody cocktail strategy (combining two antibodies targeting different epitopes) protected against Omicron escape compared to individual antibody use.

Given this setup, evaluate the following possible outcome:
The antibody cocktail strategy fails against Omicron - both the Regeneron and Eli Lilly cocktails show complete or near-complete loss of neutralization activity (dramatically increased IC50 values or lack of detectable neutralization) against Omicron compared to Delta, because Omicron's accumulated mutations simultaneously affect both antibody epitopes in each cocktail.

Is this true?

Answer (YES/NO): YES